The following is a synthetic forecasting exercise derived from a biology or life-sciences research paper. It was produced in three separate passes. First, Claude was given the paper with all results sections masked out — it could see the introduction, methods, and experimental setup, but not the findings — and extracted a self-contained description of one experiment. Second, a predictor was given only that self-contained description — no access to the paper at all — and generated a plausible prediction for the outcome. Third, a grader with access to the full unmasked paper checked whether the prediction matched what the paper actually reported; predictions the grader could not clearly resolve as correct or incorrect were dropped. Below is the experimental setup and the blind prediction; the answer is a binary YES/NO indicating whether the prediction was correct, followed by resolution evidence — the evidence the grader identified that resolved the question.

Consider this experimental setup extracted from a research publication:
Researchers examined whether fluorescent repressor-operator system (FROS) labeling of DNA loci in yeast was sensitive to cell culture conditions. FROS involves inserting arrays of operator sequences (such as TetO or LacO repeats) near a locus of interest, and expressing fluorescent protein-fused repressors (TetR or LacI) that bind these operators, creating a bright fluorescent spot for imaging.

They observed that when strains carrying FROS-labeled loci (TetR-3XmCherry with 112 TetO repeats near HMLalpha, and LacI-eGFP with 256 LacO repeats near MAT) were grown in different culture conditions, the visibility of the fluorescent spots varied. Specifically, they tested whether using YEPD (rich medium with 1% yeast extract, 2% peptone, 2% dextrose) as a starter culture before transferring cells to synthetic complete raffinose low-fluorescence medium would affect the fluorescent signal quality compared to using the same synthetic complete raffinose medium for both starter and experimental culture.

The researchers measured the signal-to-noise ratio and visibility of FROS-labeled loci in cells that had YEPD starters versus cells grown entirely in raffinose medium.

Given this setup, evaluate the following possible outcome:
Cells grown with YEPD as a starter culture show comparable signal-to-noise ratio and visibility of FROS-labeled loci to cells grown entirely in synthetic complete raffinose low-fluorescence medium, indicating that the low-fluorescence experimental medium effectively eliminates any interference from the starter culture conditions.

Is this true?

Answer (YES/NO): NO